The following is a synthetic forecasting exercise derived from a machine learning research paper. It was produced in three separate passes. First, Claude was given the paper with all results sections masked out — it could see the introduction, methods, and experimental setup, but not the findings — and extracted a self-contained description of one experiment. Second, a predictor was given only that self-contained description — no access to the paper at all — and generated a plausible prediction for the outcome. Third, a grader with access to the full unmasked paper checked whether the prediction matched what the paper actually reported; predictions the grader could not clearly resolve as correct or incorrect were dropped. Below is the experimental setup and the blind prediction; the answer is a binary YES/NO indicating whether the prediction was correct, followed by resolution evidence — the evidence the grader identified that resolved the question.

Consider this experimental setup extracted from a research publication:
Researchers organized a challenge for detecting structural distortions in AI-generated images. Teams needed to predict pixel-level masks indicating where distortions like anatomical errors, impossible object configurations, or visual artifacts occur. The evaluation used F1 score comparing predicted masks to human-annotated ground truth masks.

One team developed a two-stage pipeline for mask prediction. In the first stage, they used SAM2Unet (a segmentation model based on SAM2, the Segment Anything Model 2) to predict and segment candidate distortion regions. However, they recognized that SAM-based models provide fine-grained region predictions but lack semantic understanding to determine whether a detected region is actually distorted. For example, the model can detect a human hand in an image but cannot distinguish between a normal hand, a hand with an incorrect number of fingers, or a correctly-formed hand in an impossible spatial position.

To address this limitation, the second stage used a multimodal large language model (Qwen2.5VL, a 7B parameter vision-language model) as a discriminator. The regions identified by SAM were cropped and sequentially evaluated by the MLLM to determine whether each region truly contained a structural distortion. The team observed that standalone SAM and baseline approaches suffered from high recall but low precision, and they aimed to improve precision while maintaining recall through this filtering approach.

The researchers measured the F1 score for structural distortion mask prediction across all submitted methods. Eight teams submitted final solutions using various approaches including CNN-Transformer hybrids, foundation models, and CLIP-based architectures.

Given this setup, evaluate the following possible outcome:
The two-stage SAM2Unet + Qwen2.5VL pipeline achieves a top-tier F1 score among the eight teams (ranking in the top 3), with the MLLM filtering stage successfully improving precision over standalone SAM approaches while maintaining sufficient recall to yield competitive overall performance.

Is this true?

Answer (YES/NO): NO